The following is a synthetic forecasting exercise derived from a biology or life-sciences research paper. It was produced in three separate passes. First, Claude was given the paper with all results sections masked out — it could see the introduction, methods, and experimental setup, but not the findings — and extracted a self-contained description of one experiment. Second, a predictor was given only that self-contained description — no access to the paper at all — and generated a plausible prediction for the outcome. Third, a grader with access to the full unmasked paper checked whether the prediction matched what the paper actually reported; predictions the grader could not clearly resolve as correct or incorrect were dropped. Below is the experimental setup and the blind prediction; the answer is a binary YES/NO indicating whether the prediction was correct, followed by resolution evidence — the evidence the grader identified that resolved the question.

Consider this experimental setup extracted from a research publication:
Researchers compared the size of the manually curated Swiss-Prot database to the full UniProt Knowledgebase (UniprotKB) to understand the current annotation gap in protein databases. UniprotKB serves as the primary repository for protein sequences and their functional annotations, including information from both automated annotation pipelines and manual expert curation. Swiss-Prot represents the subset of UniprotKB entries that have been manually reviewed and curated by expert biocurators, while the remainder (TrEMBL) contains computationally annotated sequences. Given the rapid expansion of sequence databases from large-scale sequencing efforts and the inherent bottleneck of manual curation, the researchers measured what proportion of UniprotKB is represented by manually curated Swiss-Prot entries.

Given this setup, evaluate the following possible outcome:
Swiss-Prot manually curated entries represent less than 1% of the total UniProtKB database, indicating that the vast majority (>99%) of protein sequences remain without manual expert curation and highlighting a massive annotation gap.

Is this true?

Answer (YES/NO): YES